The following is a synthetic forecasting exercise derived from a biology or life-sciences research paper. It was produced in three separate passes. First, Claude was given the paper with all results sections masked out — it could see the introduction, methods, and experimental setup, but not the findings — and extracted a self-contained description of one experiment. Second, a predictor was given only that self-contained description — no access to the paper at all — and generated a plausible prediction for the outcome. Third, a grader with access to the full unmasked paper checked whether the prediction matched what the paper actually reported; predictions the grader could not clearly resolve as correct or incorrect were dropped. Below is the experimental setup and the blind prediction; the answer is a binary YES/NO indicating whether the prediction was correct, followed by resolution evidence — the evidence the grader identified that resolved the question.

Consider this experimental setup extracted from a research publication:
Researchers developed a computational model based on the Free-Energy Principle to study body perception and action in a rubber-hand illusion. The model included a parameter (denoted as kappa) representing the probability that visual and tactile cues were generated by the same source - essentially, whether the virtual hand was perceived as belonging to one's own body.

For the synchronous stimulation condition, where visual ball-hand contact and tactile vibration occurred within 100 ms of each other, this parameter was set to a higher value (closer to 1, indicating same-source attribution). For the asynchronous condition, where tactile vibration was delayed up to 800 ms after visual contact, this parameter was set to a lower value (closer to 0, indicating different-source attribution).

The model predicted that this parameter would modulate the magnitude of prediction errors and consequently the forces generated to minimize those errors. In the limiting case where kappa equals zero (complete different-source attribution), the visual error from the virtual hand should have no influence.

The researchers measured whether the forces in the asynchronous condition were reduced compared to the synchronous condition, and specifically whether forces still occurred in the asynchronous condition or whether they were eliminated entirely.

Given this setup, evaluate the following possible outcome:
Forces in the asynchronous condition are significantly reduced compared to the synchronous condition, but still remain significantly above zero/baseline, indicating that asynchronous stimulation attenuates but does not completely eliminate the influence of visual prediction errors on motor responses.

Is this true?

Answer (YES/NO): NO